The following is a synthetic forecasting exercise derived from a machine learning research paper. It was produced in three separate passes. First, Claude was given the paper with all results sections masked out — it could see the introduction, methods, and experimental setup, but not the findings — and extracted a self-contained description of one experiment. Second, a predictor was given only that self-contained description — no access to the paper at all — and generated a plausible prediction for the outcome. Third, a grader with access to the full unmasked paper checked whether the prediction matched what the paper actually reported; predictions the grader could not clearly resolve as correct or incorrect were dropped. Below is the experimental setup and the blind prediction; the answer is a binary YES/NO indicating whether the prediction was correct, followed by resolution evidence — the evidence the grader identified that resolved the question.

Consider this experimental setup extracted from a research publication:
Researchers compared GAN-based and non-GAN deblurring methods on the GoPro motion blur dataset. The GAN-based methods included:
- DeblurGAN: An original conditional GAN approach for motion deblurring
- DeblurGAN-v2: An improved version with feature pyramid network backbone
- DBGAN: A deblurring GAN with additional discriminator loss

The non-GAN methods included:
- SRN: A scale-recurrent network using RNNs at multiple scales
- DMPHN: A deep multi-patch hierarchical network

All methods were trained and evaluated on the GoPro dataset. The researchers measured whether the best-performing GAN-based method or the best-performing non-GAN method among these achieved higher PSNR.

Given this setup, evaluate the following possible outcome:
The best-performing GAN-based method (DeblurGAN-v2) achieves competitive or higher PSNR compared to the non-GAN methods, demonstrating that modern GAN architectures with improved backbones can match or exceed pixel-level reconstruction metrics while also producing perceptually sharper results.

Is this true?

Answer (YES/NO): NO